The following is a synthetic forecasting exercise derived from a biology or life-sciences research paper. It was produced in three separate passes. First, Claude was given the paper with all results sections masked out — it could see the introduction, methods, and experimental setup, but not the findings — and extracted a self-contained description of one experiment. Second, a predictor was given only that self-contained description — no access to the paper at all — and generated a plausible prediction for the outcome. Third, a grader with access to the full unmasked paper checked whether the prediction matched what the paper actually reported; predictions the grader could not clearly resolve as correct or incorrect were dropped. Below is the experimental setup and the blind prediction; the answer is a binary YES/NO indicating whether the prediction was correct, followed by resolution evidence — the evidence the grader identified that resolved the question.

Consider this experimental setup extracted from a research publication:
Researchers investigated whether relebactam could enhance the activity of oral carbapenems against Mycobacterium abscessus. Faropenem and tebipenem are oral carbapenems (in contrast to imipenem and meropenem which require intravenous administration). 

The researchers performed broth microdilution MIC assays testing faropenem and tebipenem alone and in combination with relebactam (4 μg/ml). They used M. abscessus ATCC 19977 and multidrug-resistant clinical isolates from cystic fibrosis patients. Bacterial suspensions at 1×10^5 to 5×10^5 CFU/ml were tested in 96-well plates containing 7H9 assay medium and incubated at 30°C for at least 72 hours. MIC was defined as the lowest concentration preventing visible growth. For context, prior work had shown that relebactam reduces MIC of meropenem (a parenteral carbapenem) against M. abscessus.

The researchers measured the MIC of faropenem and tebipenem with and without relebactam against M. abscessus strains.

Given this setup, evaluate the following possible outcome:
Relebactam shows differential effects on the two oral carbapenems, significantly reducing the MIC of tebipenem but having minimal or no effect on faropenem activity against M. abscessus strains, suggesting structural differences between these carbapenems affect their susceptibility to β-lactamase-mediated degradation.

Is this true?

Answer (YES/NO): NO